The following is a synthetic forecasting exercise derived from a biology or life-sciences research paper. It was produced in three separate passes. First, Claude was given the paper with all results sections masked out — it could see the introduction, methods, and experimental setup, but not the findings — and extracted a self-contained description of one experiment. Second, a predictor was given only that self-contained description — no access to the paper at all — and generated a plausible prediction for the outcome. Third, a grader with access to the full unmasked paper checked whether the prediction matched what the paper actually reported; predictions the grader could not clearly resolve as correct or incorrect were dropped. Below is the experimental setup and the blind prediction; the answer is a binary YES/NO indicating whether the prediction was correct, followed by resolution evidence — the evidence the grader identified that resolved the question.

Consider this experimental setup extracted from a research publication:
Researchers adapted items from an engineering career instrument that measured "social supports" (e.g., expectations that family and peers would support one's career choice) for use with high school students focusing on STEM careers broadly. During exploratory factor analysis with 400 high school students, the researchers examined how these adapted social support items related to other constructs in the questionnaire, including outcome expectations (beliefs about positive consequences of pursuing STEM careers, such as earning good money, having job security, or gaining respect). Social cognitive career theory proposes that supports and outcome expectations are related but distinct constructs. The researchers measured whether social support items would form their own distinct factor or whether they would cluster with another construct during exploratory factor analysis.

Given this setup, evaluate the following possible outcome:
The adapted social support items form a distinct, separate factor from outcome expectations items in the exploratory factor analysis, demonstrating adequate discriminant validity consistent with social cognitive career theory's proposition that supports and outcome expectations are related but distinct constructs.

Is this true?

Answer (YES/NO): NO